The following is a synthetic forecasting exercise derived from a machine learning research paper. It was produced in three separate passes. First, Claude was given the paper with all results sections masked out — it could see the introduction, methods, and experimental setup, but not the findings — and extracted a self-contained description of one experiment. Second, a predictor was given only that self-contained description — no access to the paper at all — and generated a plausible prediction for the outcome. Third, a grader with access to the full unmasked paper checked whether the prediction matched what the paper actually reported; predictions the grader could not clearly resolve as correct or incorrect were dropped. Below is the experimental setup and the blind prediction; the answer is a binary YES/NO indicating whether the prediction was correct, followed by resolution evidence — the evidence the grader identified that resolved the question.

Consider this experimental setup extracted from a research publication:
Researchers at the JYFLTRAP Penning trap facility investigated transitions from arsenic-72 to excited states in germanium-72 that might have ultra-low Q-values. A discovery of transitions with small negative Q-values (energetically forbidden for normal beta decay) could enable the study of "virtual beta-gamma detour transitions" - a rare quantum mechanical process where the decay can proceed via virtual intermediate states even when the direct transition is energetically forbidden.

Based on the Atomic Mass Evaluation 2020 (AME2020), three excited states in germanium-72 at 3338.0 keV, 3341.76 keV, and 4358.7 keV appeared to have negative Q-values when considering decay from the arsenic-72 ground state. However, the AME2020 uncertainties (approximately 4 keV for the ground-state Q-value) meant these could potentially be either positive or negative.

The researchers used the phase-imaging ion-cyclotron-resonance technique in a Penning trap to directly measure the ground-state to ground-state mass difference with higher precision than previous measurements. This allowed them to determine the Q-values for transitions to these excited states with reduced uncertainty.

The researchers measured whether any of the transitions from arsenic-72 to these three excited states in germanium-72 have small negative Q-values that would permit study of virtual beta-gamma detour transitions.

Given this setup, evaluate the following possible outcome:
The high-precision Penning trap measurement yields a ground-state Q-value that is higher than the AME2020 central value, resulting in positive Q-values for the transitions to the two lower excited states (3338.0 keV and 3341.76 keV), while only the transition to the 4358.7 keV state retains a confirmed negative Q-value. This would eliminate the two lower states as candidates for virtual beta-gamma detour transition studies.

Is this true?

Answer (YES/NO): NO